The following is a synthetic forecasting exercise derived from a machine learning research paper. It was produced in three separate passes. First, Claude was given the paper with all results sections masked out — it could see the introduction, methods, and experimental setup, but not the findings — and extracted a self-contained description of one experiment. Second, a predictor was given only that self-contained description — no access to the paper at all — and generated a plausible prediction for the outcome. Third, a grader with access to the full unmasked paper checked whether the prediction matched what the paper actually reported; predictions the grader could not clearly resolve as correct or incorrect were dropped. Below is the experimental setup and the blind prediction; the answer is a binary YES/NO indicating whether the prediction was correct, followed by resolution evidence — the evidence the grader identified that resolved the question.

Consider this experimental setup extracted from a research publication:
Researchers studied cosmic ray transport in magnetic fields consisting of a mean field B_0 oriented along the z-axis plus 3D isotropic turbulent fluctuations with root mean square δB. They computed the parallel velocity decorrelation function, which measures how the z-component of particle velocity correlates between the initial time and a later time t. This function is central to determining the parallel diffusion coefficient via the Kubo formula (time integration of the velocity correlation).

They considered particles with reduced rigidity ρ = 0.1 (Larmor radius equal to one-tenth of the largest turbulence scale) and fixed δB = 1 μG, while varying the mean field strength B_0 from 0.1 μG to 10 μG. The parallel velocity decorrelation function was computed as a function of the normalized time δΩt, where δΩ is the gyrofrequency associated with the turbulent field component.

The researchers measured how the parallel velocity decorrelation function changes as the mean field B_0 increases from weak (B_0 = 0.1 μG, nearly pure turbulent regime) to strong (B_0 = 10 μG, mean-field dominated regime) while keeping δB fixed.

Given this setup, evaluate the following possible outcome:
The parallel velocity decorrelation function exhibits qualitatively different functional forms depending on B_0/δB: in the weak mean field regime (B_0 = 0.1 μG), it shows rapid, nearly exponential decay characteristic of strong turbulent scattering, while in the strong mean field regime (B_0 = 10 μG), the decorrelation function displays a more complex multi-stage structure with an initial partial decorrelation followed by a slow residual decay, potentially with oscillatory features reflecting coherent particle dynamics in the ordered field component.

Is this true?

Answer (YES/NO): NO